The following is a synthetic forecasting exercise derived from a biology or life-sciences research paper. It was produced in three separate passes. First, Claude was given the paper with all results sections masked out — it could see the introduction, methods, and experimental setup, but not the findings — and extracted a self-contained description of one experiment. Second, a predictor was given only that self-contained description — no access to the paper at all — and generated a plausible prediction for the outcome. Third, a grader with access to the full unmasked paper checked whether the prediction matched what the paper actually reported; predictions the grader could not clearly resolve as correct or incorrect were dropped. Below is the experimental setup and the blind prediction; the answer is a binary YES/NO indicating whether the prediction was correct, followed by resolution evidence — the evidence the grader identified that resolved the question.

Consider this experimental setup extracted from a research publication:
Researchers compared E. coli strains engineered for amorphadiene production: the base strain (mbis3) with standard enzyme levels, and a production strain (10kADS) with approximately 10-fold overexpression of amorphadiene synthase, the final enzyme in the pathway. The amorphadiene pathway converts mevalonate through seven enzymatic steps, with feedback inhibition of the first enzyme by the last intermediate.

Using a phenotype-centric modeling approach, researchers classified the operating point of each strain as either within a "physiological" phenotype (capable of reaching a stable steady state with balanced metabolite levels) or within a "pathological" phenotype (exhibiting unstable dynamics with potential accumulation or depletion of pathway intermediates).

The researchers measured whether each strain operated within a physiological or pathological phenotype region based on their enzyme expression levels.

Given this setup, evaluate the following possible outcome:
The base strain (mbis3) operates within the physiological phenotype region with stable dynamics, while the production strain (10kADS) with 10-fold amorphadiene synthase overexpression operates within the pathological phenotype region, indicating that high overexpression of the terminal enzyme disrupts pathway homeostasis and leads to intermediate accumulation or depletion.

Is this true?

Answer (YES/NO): YES